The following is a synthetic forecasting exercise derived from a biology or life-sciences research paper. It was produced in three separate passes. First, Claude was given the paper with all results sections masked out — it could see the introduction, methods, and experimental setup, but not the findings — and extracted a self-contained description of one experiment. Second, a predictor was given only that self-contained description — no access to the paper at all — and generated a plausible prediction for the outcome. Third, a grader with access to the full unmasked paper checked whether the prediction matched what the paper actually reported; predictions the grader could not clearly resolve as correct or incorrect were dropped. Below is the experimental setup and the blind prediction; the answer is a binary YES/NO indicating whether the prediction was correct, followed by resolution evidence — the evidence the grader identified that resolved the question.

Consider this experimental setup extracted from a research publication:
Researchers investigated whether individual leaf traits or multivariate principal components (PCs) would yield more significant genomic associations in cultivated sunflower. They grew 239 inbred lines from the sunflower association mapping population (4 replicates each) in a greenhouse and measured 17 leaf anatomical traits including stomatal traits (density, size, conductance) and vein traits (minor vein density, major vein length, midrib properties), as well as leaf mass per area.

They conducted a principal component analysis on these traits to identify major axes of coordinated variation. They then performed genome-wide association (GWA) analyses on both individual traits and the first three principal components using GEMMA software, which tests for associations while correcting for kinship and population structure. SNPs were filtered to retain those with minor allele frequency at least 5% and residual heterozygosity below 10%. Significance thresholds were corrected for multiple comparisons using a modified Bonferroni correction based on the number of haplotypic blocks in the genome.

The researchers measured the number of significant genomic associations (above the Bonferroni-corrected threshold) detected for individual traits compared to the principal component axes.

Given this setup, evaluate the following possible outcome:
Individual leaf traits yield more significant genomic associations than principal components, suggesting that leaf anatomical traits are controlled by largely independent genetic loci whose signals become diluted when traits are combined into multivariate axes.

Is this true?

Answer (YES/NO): YES